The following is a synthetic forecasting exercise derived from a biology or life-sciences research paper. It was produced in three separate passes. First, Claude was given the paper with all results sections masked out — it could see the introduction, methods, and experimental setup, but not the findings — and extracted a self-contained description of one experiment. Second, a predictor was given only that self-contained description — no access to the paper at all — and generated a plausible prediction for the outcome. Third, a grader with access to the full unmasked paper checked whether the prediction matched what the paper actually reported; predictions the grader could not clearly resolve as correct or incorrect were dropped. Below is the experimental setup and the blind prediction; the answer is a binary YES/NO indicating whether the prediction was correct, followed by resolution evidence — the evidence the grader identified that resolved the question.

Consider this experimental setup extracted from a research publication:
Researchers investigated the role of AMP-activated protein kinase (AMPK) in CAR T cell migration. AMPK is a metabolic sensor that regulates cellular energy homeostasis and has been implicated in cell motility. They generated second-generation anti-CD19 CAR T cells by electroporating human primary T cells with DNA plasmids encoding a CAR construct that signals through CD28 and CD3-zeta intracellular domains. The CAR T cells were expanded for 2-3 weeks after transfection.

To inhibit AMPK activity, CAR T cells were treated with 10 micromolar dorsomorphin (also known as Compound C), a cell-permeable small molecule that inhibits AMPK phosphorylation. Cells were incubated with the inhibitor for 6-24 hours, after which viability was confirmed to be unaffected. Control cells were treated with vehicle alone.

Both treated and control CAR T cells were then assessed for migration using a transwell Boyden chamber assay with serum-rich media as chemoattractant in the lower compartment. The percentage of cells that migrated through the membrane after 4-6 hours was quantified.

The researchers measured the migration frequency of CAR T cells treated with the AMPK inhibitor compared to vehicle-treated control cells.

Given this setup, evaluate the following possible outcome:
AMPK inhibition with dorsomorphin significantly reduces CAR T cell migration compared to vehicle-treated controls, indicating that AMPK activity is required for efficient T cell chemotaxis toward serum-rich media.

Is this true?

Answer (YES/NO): YES